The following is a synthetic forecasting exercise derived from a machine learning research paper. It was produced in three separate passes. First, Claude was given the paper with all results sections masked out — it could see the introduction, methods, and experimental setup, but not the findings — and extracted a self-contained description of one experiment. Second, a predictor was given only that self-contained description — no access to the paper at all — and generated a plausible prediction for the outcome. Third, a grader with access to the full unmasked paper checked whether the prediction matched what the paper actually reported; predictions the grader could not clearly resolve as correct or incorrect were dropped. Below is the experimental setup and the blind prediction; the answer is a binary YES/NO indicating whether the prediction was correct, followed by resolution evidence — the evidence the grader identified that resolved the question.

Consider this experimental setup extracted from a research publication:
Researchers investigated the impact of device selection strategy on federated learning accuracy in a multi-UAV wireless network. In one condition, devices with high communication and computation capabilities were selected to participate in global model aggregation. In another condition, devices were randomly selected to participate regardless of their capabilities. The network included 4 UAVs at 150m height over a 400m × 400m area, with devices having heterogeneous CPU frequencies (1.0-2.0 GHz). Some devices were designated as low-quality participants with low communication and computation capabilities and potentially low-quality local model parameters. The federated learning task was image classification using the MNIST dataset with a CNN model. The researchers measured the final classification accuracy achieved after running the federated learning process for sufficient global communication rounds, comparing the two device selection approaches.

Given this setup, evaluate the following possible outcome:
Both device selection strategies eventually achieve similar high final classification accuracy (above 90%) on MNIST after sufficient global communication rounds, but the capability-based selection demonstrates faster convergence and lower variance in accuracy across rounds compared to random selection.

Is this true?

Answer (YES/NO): NO